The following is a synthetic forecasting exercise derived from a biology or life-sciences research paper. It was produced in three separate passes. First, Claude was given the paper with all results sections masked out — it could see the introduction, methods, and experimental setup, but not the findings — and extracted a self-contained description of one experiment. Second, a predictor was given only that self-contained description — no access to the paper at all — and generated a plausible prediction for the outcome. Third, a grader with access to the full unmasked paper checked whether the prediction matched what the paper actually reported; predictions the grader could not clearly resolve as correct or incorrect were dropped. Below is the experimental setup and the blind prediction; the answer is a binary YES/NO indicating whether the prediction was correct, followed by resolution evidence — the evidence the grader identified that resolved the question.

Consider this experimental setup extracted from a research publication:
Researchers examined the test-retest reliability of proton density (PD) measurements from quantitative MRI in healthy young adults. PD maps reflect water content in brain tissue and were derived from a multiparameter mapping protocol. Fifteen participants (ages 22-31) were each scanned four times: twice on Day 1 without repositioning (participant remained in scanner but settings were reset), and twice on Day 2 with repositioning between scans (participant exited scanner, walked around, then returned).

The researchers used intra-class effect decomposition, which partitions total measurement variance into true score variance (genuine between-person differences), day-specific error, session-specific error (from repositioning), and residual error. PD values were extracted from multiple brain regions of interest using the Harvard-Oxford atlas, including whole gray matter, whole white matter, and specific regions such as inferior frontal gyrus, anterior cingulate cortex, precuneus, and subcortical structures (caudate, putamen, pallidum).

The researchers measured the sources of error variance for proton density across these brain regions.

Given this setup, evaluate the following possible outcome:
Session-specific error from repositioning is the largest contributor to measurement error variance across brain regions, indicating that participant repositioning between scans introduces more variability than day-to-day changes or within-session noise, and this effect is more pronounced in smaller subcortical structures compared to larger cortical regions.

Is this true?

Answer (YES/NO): NO